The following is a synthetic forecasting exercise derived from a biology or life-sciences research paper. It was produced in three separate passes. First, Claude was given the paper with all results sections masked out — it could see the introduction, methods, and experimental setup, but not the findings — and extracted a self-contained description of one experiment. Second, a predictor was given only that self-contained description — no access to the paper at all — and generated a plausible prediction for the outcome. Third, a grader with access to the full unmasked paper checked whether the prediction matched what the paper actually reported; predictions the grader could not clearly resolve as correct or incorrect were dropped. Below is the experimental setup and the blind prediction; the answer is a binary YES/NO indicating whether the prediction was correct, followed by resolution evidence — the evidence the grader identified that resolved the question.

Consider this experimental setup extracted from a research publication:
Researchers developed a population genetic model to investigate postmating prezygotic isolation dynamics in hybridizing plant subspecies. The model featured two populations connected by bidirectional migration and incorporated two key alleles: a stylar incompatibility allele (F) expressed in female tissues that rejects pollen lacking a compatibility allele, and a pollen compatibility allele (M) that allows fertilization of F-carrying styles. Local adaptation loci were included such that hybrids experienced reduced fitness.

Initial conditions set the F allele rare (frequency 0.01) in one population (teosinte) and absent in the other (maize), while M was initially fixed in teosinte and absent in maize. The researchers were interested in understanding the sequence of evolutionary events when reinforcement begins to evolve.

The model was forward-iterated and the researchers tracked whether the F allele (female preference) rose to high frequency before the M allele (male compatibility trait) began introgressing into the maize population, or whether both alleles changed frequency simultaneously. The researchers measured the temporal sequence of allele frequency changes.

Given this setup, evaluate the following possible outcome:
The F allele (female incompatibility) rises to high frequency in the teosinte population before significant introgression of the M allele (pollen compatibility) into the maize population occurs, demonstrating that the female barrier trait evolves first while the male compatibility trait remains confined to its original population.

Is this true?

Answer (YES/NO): YES